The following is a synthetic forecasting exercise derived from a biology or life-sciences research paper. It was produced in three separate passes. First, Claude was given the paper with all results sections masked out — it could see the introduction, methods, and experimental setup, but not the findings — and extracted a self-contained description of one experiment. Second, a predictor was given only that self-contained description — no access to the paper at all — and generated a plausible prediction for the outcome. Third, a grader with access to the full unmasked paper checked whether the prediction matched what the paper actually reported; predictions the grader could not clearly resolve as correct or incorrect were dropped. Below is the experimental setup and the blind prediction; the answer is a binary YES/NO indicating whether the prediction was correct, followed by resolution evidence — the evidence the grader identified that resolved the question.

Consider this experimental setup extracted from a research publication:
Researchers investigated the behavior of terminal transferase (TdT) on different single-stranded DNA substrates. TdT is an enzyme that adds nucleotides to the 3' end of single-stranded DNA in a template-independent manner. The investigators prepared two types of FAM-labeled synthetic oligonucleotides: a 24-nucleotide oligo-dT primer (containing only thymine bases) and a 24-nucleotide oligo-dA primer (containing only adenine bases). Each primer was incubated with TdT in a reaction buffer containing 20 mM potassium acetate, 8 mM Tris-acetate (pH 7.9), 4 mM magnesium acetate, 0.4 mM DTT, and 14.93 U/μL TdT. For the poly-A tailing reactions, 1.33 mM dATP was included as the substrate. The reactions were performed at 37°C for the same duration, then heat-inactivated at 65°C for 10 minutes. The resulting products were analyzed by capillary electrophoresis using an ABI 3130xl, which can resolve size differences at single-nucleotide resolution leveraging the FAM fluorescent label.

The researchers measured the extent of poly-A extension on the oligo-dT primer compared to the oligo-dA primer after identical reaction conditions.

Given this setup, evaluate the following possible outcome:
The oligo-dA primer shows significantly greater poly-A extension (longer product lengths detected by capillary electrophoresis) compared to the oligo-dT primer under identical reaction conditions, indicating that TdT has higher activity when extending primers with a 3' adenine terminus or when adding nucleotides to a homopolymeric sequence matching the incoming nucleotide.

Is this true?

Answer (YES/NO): YES